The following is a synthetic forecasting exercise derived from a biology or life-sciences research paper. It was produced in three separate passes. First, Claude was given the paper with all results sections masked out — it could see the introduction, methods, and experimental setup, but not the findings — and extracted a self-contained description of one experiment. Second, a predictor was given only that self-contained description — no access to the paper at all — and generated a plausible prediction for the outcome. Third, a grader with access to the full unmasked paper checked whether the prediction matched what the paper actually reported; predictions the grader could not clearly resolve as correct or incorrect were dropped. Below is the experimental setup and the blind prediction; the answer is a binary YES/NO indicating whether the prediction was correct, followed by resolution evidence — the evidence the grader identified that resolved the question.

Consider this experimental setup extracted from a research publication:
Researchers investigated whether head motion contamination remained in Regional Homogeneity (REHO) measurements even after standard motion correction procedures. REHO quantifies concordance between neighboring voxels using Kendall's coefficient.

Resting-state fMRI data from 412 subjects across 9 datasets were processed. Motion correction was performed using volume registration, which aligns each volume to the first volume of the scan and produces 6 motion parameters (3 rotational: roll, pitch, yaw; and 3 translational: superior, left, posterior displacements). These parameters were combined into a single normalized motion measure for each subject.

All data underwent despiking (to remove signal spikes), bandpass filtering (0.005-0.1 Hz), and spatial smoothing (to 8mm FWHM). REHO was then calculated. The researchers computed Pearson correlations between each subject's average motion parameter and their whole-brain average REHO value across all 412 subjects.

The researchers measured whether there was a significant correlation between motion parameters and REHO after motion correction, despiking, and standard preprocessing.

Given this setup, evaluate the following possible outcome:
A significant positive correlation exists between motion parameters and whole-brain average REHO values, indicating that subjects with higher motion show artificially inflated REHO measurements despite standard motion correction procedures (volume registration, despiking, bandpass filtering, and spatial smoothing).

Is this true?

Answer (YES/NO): NO